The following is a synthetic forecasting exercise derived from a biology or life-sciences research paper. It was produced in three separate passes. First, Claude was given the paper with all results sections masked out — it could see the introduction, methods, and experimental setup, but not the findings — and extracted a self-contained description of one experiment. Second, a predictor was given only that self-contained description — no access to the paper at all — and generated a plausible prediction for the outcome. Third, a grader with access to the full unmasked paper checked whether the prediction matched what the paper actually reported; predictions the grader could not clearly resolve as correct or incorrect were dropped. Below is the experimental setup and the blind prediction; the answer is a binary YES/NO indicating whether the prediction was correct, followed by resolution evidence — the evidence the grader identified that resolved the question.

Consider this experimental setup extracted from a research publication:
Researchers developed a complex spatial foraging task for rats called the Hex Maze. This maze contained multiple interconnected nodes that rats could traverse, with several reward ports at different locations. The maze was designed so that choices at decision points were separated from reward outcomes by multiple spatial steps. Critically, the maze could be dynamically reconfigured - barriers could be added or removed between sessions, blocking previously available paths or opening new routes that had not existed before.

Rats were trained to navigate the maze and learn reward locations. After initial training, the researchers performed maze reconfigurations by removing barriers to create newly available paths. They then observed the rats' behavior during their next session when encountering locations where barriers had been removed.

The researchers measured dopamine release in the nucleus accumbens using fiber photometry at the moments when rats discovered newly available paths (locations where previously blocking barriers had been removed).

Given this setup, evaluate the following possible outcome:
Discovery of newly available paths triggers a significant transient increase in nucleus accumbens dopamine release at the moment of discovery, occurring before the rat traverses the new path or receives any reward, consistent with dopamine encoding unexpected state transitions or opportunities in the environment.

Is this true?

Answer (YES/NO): YES